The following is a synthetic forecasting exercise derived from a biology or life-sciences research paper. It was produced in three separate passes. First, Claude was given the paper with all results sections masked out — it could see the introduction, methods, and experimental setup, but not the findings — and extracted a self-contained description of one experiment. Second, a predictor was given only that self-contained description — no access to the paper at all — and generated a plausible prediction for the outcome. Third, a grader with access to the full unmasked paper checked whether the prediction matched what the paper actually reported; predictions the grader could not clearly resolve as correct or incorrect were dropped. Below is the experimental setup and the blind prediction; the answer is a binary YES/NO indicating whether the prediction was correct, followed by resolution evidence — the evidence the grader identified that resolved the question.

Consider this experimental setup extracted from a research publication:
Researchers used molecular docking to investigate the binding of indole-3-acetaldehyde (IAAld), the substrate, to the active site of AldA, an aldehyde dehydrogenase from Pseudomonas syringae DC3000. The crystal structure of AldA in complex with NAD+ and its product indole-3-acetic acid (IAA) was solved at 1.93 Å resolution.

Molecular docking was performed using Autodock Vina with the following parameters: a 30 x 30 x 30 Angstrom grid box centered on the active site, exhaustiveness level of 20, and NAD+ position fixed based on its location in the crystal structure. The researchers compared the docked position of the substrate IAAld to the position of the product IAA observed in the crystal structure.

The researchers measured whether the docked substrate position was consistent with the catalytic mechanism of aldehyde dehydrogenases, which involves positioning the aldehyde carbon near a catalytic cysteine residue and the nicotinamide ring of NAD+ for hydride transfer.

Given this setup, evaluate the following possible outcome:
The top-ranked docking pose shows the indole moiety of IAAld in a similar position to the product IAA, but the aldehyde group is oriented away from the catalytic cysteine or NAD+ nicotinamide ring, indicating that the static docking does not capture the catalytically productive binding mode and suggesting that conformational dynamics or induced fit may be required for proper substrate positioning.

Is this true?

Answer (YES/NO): NO